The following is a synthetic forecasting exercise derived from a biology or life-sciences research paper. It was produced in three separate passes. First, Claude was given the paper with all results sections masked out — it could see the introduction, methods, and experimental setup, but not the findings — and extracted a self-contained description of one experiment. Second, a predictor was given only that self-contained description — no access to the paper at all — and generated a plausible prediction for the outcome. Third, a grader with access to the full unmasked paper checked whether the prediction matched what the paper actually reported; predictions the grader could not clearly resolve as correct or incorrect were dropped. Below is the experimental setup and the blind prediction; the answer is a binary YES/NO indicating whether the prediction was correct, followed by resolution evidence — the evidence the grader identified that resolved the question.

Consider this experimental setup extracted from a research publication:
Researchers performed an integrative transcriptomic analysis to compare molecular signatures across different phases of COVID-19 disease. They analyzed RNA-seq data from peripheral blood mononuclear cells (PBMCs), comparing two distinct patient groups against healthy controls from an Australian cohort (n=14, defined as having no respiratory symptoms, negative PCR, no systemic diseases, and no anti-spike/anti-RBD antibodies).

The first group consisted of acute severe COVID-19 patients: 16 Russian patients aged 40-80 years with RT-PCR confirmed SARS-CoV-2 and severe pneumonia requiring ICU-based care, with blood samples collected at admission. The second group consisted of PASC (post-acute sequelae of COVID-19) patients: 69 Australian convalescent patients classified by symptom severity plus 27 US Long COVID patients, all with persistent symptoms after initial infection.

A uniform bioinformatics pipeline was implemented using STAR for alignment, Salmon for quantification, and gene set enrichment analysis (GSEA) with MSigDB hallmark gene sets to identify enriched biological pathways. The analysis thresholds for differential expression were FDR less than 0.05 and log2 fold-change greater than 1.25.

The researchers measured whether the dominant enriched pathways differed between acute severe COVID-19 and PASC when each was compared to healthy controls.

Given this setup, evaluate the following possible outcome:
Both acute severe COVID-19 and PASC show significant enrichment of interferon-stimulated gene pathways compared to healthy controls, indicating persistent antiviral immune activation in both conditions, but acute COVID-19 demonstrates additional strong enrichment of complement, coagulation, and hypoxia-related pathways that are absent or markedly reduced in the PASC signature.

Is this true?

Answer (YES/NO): NO